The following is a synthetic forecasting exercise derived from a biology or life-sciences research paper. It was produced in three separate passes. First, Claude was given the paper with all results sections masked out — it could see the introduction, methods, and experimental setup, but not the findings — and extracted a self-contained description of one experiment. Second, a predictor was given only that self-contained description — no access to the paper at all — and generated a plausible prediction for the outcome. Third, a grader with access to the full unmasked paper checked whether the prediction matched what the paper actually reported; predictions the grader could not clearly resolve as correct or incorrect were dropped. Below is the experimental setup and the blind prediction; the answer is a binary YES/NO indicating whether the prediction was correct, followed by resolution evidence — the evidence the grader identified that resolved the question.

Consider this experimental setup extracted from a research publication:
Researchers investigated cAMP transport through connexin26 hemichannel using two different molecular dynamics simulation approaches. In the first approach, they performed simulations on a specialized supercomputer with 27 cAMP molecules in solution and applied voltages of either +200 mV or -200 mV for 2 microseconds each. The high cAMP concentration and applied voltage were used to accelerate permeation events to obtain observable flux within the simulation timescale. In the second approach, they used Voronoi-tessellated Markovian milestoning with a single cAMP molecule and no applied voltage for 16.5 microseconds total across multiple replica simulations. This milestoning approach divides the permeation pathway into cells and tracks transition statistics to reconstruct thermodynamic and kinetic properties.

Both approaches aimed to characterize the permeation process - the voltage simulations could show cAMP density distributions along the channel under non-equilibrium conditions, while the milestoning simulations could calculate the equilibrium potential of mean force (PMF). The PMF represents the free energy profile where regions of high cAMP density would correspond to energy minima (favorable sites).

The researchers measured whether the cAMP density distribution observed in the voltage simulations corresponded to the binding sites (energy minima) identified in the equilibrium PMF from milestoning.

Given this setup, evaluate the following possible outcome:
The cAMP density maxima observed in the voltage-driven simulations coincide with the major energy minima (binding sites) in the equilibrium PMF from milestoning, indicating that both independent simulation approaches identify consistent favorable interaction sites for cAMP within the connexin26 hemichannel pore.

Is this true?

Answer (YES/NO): YES